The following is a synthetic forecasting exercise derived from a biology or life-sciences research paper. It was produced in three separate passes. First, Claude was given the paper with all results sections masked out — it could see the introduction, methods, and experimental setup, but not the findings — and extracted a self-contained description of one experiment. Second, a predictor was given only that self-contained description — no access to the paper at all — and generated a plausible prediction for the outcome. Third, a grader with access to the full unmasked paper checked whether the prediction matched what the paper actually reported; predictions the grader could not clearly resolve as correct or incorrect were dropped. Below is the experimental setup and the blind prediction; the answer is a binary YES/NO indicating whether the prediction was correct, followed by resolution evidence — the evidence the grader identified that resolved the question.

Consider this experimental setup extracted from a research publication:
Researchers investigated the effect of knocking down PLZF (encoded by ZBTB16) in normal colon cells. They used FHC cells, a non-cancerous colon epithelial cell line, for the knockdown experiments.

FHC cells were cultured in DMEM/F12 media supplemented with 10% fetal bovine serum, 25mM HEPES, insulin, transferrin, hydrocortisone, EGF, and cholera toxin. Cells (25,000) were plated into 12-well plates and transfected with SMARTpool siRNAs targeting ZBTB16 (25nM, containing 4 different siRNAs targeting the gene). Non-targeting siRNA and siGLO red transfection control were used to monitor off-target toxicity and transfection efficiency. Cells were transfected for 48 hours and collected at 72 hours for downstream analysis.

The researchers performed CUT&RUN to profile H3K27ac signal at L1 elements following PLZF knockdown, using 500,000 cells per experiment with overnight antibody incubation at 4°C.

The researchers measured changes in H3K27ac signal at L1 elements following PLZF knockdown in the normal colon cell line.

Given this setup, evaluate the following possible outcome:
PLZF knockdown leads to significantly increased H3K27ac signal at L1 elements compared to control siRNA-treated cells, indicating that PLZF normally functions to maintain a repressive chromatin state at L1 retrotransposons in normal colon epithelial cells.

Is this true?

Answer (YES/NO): YES